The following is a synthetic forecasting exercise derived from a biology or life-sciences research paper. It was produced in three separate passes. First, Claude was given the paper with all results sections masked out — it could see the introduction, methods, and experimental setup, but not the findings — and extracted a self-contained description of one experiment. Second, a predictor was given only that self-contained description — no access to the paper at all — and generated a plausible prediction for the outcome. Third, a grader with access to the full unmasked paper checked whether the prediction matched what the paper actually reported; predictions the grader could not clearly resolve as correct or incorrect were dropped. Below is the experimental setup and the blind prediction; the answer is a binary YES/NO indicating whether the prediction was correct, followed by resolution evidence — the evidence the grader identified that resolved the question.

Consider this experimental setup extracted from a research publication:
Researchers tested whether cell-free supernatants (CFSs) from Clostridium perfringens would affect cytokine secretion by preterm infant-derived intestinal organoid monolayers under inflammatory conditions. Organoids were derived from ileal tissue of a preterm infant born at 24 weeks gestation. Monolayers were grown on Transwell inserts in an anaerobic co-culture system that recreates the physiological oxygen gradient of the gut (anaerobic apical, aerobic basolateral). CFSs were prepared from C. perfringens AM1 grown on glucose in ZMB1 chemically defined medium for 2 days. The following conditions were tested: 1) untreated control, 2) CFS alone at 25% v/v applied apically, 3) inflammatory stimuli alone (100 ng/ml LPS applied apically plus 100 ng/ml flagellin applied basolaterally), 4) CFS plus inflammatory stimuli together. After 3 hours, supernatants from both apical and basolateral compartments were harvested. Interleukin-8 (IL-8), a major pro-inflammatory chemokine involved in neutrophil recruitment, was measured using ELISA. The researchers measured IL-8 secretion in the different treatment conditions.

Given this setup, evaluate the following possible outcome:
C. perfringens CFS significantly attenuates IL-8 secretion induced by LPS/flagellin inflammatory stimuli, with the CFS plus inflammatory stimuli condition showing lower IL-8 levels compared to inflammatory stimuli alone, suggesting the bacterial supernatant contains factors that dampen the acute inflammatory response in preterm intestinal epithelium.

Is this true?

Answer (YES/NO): YES